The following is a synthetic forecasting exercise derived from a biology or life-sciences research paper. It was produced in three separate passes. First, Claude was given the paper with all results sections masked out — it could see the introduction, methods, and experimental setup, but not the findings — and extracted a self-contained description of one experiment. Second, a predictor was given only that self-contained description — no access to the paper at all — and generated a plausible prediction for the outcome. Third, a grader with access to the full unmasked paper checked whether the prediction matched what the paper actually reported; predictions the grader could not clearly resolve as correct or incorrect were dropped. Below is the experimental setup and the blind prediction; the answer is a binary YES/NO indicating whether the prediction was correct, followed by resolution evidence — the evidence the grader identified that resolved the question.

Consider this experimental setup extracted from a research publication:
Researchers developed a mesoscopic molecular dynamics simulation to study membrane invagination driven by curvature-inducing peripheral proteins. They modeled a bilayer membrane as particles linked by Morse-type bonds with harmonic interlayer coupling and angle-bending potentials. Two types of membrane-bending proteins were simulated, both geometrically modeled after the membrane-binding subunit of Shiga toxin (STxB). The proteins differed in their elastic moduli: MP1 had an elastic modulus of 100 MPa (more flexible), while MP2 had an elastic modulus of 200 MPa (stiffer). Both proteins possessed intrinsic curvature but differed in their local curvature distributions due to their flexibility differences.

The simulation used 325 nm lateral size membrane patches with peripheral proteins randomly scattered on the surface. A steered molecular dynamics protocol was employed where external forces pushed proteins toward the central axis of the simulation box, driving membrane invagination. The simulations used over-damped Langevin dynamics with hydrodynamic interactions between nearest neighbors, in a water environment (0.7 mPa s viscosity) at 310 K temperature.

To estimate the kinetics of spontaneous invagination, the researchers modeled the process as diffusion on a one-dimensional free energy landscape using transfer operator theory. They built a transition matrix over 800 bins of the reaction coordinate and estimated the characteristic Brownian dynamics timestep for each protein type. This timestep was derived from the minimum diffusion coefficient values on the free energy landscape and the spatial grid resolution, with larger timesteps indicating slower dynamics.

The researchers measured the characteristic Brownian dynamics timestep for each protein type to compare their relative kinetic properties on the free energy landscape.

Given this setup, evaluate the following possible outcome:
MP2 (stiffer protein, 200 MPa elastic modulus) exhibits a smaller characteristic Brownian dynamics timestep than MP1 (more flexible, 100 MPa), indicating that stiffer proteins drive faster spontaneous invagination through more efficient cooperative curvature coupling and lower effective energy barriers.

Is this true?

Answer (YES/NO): NO